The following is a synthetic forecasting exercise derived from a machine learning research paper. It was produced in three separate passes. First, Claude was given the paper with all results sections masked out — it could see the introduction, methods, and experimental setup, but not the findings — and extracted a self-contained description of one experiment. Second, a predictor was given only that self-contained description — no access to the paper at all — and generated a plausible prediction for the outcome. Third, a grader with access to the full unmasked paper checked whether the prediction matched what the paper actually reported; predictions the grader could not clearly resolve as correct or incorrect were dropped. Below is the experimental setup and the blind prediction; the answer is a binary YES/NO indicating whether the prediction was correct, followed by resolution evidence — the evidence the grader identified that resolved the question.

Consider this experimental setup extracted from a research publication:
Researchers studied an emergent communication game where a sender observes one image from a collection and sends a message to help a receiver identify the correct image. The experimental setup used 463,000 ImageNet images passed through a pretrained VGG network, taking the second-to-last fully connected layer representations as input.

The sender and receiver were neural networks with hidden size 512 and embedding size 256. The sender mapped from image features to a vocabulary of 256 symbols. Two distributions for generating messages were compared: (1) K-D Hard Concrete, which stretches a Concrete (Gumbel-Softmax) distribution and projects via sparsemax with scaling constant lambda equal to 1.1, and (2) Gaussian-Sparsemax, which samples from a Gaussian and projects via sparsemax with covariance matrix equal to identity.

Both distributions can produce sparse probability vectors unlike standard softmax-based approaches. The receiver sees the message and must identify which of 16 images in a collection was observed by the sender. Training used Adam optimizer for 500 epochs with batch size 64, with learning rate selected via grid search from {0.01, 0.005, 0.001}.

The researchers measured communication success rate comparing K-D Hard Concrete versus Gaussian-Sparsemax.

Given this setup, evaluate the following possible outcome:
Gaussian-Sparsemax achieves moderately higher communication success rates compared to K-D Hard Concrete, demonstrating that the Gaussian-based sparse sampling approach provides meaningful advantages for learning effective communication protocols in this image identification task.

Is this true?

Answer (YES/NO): YES